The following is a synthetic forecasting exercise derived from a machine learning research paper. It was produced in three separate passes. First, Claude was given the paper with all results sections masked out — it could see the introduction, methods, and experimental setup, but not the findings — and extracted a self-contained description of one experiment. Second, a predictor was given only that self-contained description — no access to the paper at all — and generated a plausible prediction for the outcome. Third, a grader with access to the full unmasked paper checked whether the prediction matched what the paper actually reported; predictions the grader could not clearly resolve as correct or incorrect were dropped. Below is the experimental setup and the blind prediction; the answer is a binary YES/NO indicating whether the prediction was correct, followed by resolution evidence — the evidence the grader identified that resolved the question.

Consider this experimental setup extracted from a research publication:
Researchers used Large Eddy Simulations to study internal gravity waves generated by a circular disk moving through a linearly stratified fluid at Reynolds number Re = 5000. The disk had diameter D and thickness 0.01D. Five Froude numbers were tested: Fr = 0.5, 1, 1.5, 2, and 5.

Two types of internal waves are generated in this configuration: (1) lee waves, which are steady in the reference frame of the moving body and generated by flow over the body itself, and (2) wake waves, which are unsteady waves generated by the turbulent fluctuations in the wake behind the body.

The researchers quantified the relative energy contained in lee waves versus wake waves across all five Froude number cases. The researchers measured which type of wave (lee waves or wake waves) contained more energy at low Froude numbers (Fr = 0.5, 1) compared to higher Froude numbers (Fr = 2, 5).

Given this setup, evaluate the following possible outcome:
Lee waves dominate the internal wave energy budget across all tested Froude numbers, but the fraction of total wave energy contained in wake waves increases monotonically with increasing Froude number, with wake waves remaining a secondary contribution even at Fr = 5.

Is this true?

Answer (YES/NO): NO